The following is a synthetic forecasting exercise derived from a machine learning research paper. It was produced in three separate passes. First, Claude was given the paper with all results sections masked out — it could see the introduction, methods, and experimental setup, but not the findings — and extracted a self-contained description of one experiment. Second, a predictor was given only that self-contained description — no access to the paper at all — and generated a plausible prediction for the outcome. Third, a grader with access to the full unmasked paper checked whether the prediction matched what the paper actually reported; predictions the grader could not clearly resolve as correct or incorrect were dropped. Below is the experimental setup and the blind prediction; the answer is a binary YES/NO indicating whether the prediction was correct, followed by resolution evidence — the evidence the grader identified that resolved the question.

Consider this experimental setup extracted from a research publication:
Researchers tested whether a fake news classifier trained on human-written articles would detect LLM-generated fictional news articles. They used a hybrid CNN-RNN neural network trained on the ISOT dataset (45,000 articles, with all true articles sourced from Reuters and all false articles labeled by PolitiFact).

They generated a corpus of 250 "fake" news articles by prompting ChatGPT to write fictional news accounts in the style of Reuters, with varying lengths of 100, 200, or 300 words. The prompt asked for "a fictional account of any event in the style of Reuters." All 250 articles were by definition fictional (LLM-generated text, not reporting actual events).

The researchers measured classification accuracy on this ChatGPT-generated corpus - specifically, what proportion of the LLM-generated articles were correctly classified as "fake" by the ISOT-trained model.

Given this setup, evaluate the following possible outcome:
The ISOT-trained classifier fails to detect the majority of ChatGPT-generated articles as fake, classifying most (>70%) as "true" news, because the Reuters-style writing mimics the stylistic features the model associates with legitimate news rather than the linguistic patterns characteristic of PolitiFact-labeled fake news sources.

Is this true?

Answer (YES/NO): NO